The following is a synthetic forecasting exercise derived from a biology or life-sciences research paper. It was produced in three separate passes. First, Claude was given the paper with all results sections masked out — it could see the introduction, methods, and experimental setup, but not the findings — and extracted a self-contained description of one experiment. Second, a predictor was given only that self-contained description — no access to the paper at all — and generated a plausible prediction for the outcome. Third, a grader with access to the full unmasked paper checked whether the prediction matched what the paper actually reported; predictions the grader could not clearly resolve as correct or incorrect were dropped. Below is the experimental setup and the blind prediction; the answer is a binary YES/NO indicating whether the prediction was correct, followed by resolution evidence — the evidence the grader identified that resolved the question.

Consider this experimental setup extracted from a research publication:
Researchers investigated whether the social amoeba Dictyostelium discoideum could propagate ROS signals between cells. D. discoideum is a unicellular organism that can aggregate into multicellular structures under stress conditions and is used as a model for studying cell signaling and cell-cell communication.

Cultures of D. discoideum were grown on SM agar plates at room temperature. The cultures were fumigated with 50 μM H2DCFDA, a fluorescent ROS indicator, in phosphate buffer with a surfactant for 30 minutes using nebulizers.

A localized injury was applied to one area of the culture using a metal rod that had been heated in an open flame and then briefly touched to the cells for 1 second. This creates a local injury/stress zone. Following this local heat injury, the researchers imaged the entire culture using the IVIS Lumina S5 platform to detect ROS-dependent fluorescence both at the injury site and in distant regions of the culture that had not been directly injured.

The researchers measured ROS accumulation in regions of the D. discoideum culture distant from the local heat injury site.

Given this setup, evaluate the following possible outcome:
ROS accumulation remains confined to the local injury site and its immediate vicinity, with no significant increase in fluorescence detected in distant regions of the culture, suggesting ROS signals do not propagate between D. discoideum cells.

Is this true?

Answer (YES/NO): NO